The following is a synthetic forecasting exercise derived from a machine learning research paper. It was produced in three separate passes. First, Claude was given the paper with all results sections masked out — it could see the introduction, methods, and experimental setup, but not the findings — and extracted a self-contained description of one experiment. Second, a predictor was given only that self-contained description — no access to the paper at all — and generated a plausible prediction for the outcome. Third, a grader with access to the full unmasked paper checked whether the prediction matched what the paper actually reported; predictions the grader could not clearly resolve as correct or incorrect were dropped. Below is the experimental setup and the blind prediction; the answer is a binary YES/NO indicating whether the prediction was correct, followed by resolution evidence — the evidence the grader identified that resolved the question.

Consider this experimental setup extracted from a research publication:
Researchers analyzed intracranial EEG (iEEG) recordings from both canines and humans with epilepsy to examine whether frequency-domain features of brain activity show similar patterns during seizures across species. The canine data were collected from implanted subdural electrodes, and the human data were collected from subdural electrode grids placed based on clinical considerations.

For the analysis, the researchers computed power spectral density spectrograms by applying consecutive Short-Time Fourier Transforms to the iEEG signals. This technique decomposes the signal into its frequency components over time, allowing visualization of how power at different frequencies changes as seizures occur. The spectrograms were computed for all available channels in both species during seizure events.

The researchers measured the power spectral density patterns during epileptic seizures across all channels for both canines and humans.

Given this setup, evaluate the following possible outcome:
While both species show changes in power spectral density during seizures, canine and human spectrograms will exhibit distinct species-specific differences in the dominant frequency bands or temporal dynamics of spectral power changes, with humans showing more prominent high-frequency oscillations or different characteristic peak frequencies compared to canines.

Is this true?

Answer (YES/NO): NO